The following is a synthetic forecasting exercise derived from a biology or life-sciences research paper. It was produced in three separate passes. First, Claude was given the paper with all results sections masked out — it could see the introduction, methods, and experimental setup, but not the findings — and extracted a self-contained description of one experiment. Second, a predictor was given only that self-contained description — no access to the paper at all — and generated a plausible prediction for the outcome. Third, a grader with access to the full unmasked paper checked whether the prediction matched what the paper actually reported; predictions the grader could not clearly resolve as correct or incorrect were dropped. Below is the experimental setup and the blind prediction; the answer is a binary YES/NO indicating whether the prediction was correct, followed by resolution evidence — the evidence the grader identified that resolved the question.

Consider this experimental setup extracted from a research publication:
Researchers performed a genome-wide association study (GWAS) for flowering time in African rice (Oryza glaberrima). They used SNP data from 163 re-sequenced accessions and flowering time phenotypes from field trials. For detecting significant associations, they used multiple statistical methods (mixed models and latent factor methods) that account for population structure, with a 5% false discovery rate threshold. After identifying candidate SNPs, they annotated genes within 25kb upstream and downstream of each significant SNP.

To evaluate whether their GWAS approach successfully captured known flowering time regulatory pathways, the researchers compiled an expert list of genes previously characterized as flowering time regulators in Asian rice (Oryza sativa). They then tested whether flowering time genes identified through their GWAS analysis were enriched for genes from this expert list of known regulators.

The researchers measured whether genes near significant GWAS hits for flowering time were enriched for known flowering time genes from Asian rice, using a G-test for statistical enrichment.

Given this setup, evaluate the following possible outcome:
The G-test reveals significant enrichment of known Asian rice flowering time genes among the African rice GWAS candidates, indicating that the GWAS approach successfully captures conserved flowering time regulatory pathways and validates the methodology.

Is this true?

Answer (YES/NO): YES